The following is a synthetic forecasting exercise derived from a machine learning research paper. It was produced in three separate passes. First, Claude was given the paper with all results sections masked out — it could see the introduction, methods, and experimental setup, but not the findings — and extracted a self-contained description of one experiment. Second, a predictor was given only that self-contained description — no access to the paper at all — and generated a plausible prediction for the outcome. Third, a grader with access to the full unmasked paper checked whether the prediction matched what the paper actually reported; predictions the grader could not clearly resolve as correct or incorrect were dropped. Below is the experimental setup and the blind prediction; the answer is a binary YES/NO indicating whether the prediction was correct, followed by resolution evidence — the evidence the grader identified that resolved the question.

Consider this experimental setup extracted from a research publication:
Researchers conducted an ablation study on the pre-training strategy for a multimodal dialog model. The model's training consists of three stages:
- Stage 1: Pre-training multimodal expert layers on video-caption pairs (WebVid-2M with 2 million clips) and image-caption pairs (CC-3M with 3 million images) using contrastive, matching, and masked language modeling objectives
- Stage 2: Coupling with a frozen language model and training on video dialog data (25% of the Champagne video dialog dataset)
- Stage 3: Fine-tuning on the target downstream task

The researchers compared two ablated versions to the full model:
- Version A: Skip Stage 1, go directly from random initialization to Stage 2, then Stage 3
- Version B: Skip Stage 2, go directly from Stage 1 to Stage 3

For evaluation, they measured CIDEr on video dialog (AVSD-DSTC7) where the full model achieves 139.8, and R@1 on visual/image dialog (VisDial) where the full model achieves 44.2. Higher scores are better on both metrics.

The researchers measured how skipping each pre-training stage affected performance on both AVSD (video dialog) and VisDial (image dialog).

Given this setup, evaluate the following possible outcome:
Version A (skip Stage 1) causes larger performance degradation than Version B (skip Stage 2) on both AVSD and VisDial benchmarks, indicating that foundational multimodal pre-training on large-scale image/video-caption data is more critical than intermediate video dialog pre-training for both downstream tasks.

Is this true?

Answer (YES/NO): NO